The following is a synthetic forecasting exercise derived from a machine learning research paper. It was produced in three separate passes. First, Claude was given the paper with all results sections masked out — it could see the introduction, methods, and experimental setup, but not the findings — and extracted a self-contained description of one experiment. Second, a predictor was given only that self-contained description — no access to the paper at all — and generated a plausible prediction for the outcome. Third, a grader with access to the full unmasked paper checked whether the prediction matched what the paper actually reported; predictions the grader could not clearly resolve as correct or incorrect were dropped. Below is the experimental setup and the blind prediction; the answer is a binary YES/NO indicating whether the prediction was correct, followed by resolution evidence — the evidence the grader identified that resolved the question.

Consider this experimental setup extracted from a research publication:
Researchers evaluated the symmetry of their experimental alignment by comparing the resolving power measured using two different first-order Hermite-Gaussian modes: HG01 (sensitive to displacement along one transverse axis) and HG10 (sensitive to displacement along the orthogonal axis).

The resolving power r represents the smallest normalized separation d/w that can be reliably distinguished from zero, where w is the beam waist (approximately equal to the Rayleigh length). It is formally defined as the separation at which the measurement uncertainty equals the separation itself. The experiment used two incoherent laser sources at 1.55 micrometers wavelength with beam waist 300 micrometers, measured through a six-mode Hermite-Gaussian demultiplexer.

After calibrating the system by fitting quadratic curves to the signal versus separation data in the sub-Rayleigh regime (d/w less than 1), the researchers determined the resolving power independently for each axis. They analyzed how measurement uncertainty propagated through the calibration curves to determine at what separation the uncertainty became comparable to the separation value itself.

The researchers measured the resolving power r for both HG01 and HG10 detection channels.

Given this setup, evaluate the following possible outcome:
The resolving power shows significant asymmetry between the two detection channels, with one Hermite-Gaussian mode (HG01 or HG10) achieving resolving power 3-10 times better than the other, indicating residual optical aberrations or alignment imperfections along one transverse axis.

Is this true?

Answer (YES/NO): NO